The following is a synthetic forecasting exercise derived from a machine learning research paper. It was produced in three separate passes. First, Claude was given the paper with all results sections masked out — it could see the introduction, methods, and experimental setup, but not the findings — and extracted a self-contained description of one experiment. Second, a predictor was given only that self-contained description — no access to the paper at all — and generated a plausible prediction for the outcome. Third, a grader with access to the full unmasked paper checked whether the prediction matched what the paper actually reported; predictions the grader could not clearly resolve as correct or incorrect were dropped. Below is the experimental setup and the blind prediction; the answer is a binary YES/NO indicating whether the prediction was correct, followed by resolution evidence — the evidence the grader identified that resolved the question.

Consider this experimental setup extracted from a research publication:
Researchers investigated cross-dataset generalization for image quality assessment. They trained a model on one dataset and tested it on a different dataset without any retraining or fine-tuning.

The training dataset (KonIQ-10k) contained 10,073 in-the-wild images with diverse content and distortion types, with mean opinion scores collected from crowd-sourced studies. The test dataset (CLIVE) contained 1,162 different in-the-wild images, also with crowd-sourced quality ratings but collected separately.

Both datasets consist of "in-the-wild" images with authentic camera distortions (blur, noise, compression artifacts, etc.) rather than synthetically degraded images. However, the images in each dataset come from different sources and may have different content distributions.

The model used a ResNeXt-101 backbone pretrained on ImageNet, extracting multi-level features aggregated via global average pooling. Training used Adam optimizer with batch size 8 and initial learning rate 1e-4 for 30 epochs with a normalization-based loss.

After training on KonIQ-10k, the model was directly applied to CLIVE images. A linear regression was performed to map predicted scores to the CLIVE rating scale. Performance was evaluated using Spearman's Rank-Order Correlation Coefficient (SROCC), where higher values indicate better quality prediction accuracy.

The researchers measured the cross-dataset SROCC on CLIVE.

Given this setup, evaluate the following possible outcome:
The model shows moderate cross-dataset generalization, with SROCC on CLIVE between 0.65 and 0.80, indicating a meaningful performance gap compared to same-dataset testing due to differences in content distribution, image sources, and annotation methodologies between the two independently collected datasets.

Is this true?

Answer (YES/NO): NO